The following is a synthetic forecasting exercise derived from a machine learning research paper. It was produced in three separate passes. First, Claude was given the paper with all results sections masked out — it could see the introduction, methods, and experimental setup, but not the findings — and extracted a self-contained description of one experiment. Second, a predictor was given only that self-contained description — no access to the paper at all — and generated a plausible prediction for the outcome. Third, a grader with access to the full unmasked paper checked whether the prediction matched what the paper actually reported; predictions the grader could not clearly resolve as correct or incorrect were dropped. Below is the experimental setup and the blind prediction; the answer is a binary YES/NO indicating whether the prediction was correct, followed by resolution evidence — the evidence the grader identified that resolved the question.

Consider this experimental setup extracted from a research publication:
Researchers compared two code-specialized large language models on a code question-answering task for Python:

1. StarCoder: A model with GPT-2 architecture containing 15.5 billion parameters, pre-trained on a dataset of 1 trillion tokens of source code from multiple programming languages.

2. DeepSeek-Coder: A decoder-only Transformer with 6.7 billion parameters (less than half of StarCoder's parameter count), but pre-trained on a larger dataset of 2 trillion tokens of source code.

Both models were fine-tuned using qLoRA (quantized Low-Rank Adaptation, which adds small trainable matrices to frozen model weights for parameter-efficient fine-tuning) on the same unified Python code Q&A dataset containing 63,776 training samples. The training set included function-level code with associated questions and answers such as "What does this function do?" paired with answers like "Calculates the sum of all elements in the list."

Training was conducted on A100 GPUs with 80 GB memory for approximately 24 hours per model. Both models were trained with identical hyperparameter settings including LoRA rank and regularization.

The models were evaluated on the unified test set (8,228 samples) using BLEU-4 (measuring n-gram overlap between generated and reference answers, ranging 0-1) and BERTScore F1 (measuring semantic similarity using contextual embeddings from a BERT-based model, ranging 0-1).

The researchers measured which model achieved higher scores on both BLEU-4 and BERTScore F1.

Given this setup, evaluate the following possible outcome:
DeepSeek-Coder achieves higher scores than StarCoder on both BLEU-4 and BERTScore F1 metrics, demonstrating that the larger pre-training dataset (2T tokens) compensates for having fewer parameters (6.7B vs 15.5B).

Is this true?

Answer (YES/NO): NO